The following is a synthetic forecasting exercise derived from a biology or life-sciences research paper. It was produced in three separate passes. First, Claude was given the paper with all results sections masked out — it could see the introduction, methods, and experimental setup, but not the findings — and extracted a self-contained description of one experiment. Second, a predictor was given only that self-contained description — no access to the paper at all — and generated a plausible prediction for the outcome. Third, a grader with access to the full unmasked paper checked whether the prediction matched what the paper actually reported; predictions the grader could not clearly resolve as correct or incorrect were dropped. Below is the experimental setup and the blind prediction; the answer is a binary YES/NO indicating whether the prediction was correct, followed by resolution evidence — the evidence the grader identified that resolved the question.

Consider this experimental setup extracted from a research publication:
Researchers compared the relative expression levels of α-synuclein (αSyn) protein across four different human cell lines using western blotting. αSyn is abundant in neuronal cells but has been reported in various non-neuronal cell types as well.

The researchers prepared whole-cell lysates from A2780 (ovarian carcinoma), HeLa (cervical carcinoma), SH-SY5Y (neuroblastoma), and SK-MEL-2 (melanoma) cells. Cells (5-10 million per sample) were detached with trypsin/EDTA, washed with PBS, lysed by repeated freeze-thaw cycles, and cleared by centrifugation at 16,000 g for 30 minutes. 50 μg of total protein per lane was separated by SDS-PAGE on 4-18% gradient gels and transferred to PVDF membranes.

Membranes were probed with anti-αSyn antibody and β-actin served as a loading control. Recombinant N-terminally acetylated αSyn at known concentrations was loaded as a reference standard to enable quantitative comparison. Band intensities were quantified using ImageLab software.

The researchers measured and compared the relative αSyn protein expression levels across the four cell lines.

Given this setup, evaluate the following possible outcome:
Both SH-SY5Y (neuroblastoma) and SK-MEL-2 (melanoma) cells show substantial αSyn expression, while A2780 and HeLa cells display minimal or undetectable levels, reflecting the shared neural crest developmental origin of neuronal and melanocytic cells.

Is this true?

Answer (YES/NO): NO